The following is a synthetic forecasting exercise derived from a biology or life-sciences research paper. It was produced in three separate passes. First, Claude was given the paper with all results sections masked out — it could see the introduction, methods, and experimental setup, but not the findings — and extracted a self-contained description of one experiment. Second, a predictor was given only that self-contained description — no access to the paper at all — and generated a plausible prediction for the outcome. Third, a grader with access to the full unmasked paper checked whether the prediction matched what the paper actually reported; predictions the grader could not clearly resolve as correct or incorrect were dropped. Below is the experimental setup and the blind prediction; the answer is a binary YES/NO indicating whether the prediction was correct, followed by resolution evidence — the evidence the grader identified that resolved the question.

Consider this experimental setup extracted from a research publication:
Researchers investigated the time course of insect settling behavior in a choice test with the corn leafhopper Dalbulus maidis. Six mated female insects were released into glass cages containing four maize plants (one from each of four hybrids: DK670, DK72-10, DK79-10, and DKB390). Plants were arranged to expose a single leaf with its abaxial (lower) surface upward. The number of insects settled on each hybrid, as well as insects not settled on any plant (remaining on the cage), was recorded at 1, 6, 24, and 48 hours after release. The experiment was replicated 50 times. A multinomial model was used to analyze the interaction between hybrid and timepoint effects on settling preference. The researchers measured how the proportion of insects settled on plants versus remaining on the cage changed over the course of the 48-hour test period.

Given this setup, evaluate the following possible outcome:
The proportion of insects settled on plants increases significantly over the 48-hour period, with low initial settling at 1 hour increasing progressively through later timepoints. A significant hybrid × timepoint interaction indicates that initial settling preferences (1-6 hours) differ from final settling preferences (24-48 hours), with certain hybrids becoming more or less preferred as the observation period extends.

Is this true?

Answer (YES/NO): NO